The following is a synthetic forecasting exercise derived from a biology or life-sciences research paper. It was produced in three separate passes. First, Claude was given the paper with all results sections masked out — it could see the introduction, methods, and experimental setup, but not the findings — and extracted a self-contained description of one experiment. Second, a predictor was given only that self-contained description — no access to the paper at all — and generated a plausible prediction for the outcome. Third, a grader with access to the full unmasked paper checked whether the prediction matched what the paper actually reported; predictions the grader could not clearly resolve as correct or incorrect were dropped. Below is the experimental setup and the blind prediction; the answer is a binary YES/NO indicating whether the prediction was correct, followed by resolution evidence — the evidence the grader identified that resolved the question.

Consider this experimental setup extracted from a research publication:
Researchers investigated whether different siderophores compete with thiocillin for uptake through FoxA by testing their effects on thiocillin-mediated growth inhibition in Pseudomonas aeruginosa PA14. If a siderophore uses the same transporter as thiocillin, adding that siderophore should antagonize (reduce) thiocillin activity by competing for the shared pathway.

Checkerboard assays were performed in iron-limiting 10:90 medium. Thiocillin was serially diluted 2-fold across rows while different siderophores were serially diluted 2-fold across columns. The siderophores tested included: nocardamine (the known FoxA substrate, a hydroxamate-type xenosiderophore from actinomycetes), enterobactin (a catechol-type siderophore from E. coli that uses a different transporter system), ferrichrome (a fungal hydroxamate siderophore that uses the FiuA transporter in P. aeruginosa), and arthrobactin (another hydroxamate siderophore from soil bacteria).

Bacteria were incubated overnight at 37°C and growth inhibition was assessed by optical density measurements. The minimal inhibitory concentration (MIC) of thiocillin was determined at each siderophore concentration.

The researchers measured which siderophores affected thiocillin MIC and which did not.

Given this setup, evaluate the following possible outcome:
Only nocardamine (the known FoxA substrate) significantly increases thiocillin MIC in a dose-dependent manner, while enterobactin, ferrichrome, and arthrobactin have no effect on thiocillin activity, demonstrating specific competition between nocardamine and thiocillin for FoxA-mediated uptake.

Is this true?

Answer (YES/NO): YES